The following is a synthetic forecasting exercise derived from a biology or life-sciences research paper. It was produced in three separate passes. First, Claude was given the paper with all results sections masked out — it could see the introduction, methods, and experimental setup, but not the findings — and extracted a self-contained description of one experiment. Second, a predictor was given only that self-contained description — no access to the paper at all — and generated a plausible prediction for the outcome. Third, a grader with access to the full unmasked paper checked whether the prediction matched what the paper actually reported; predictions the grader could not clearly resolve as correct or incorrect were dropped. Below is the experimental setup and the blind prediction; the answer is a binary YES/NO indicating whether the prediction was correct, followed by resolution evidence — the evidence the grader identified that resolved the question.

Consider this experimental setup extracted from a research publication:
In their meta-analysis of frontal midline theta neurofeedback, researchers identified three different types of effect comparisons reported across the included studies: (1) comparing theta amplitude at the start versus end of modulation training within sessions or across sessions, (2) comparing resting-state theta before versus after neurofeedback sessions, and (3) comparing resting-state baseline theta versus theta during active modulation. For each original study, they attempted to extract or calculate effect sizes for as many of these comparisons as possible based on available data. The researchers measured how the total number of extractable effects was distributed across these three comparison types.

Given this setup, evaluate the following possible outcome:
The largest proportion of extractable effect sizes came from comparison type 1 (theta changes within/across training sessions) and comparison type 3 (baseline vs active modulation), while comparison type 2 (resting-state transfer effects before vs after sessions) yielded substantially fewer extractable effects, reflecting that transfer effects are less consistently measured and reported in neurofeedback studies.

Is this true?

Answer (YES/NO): YES